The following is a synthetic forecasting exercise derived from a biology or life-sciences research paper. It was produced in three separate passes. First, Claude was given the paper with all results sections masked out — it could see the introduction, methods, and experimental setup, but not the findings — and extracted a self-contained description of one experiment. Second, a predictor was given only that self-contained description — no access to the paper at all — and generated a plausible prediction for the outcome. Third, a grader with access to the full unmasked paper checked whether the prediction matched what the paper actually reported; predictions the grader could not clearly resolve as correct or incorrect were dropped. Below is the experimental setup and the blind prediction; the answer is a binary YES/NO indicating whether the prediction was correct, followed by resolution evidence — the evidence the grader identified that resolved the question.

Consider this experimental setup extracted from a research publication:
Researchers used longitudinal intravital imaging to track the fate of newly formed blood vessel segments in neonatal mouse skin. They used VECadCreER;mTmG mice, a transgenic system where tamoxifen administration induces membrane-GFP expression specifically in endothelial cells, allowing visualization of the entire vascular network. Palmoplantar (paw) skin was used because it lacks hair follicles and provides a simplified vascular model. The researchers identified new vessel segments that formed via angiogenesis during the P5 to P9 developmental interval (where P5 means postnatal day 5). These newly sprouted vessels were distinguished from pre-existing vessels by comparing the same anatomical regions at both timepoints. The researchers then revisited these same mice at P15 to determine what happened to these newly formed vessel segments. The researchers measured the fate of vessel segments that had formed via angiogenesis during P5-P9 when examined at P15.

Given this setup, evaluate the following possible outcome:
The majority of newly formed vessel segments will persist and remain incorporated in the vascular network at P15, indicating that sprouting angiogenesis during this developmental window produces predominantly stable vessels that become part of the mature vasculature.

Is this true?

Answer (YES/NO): NO